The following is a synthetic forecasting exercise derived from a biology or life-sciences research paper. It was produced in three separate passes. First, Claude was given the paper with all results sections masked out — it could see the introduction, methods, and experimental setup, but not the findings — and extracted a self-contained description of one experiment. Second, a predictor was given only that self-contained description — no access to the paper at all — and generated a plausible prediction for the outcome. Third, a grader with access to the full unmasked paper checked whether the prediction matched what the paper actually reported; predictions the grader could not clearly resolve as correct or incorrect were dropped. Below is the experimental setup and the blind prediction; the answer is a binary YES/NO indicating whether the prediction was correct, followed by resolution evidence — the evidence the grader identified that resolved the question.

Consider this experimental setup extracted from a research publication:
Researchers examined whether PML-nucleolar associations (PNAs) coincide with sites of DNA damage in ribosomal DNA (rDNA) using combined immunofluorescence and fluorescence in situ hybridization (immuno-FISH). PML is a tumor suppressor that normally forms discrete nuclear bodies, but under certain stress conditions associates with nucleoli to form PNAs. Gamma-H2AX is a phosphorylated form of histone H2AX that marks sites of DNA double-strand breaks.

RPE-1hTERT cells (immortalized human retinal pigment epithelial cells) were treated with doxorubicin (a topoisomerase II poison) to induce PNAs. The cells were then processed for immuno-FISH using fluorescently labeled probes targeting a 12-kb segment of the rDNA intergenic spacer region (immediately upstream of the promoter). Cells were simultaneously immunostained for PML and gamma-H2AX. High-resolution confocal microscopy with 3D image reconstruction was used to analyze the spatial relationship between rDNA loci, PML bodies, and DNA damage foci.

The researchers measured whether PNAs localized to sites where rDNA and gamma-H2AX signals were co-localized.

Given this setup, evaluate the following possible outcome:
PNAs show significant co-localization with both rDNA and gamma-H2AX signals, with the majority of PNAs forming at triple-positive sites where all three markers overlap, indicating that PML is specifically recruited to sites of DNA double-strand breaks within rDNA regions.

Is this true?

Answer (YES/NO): YES